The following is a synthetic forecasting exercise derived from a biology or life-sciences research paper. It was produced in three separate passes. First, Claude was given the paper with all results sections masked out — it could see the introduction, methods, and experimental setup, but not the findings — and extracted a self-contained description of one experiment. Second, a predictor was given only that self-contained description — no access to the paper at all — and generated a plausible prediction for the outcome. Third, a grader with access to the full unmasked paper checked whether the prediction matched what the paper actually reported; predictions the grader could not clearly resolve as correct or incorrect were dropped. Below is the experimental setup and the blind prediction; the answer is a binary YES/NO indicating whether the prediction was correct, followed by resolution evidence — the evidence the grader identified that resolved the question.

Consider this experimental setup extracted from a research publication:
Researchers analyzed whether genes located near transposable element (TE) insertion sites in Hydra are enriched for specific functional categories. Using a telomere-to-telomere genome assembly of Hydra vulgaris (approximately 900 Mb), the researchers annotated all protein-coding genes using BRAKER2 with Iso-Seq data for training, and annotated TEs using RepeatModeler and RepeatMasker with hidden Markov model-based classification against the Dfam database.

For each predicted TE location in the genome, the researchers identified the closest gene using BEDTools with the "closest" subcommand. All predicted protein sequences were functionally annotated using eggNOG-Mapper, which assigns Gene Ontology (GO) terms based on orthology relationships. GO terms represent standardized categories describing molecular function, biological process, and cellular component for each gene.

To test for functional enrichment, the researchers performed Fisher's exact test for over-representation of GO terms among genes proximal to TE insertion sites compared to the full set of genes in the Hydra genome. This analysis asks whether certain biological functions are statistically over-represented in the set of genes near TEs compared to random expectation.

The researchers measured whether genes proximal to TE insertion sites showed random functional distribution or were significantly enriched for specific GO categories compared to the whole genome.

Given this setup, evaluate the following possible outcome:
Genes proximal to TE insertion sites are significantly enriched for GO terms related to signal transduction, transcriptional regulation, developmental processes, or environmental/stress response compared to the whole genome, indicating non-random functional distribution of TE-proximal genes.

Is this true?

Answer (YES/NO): NO